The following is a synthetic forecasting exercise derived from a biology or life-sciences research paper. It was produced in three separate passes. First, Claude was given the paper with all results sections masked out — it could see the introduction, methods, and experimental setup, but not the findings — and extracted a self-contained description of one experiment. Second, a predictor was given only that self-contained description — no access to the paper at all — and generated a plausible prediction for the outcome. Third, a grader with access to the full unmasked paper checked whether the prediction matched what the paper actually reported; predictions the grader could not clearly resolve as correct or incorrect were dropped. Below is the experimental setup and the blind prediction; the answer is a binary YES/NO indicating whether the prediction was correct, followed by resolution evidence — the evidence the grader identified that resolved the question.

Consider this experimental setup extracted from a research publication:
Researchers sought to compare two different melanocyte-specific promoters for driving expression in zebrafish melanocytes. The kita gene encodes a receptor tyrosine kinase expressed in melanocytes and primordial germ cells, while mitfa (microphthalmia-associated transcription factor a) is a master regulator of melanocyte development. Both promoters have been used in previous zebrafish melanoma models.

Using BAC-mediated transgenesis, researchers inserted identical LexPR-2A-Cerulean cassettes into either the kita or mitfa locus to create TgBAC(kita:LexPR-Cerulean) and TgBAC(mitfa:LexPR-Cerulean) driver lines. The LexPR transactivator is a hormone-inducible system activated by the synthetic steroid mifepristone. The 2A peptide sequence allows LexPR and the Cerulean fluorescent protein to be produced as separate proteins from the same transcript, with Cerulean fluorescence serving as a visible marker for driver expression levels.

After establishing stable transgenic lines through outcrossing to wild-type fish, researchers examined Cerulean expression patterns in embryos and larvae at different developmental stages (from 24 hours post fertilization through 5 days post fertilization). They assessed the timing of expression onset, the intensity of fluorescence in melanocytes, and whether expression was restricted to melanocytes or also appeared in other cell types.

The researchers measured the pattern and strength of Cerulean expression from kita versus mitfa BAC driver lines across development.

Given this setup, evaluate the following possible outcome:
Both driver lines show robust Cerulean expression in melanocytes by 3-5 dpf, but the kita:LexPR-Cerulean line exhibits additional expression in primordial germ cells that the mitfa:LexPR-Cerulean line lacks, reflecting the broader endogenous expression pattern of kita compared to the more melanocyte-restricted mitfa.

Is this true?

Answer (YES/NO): NO